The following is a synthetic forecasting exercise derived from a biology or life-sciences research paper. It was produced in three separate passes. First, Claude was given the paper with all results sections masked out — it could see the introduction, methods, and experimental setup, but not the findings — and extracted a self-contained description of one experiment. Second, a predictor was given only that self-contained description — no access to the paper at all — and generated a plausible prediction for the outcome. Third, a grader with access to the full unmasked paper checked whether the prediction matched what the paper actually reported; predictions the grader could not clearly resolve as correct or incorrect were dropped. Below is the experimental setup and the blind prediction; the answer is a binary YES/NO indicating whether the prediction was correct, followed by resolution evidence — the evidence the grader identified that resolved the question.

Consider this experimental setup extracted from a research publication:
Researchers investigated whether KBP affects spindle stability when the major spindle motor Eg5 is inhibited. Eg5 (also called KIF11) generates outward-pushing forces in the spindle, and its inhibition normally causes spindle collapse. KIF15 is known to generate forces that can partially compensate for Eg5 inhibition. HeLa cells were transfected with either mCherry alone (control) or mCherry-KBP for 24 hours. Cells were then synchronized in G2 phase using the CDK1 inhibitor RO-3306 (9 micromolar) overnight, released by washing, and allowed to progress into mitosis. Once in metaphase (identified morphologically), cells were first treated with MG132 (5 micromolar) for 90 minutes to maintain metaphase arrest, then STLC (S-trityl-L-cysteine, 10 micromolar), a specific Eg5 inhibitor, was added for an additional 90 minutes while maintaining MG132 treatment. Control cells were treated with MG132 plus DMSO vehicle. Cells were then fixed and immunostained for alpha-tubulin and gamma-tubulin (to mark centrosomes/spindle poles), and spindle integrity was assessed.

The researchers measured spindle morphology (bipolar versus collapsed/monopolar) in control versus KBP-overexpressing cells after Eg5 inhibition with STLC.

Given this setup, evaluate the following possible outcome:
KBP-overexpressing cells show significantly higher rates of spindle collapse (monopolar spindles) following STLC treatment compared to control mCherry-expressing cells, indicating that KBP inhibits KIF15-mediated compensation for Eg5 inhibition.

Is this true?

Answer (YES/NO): YES